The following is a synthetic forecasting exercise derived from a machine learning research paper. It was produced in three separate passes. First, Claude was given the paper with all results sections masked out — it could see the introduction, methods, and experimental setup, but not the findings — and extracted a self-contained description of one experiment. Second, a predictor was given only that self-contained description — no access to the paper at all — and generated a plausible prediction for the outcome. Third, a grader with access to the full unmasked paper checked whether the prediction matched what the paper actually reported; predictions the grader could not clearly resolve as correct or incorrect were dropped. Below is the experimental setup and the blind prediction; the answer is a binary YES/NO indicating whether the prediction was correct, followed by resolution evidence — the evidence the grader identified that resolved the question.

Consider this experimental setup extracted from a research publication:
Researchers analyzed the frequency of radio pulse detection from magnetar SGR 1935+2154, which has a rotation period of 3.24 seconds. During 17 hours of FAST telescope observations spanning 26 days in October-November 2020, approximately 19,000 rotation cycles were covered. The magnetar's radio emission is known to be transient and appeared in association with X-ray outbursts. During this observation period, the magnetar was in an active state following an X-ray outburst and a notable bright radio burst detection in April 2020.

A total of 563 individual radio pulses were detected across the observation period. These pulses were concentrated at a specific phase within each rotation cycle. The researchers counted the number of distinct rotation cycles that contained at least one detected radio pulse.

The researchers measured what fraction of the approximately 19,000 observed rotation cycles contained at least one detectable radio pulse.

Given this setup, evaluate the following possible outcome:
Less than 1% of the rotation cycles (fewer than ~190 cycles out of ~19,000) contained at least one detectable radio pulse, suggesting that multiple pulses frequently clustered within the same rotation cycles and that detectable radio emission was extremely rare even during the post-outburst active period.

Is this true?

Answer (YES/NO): NO